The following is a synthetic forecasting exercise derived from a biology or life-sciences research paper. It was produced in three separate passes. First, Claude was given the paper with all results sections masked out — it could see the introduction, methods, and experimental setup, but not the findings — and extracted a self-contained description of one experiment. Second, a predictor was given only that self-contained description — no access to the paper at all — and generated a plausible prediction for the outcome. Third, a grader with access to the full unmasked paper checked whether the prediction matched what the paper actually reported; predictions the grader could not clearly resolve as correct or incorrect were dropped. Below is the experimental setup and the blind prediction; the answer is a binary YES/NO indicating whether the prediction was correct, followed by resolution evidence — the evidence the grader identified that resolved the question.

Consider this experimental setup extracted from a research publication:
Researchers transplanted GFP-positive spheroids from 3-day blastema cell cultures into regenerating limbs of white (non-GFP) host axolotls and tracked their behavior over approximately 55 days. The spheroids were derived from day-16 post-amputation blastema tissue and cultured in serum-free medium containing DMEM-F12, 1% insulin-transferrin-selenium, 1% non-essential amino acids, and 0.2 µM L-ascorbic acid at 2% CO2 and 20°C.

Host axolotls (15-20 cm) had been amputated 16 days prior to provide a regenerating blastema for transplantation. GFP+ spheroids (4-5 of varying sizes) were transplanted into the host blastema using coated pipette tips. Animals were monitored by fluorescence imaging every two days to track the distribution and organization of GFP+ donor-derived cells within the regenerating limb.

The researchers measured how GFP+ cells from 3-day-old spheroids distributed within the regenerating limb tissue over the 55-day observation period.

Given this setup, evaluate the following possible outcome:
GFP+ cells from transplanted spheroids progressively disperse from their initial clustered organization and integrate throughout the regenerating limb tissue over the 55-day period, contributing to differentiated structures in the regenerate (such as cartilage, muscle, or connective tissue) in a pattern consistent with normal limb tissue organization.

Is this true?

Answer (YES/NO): NO